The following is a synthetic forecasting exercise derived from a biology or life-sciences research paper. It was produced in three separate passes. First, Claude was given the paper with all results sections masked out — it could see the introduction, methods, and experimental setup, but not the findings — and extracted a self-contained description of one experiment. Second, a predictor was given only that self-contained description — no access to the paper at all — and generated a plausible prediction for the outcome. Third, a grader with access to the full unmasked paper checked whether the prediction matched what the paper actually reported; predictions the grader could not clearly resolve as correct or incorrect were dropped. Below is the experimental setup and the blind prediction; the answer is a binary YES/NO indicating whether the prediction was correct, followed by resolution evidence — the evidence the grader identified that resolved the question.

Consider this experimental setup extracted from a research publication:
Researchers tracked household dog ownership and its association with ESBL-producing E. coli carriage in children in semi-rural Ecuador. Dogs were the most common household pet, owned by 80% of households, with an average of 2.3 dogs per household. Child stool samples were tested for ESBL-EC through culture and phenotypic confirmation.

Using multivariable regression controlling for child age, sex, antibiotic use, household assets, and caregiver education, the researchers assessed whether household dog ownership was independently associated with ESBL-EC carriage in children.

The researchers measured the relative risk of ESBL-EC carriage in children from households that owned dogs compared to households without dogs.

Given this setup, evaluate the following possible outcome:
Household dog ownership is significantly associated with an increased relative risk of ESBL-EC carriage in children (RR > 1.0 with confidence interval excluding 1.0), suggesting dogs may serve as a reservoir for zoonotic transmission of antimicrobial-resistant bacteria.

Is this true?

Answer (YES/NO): NO